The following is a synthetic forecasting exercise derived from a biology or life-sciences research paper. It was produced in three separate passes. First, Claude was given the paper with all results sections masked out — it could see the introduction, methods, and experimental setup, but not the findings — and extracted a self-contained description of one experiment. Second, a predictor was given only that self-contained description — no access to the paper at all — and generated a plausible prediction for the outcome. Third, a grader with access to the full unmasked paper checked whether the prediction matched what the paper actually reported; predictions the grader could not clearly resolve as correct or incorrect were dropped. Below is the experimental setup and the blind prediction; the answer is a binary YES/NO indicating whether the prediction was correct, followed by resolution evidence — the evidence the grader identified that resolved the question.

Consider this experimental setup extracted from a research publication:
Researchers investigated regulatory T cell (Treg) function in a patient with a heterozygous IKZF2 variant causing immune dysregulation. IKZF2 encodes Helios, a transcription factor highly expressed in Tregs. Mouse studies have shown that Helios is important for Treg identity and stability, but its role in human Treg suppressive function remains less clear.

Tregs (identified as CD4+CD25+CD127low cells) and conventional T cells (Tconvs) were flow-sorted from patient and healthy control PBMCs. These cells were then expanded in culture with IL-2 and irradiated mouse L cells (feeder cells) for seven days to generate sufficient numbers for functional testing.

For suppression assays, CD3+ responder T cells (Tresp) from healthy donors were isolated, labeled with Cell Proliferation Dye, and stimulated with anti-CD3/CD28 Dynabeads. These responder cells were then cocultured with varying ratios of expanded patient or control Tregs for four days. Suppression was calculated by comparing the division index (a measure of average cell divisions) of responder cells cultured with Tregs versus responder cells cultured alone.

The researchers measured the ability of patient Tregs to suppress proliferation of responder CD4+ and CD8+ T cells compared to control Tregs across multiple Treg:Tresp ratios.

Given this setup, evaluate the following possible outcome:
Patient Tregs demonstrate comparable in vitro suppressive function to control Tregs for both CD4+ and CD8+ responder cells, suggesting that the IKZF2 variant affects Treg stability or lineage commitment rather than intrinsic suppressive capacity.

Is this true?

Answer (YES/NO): YES